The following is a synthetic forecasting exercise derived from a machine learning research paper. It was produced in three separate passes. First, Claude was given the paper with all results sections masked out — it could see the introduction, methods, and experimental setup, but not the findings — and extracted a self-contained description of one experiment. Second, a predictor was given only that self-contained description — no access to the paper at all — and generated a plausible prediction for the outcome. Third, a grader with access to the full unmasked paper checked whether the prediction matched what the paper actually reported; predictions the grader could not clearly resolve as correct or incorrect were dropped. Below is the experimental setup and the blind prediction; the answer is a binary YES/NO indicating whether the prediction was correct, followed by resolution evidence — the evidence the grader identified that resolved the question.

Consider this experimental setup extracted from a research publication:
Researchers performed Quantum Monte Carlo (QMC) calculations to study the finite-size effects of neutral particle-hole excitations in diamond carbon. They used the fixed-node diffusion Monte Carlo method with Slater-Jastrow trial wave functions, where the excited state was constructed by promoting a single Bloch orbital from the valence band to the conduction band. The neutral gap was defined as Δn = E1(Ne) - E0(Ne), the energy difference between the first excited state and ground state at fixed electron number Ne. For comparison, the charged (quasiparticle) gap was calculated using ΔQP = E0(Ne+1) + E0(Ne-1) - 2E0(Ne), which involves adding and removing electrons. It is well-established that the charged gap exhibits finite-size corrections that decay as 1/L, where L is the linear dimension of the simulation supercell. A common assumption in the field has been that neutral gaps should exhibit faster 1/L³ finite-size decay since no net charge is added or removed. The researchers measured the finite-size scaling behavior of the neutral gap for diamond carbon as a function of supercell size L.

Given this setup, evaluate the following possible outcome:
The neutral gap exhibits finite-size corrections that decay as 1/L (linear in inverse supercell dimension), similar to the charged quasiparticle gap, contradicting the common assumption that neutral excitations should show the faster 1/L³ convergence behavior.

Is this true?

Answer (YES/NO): YES